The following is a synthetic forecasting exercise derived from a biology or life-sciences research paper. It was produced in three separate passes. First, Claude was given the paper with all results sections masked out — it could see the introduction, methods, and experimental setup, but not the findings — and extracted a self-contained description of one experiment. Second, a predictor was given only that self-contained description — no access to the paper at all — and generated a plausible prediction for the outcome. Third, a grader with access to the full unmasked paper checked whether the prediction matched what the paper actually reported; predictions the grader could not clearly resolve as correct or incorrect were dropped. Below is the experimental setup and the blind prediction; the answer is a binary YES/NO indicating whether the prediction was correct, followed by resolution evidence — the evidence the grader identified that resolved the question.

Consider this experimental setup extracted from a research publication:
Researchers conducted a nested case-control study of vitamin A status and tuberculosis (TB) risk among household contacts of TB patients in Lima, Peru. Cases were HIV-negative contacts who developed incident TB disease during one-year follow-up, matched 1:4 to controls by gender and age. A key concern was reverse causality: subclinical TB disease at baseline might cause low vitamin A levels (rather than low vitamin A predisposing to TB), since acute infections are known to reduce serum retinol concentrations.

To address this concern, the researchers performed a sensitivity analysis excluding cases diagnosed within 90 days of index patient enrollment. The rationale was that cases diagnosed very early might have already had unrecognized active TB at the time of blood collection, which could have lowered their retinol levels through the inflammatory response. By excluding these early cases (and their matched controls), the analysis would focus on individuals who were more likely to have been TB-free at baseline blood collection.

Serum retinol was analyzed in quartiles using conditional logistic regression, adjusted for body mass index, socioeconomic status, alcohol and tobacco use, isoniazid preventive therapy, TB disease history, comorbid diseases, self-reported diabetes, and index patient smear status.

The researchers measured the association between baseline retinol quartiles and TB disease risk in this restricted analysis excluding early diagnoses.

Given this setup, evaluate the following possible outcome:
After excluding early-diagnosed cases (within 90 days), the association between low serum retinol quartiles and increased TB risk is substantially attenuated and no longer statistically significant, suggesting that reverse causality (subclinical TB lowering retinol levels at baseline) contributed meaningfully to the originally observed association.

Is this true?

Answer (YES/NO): NO